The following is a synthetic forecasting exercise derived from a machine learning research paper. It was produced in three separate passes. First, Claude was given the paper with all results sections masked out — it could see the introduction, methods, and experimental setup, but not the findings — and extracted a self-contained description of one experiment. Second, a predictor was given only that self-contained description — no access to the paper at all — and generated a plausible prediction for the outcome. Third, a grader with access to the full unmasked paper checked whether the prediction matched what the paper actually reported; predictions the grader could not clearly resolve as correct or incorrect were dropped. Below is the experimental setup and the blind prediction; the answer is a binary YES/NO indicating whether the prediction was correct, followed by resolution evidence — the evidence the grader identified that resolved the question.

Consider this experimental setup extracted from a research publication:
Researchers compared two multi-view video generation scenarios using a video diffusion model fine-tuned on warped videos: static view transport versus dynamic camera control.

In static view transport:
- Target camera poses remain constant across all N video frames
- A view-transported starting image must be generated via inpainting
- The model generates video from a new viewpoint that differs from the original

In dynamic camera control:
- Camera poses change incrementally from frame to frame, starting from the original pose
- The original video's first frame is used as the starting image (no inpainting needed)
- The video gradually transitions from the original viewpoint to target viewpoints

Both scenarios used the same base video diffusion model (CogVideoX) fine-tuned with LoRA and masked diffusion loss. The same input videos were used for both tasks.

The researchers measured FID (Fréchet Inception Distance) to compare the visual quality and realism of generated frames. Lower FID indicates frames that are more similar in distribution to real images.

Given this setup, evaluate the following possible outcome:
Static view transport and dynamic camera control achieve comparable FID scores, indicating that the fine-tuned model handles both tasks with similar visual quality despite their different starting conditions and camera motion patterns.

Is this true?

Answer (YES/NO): NO